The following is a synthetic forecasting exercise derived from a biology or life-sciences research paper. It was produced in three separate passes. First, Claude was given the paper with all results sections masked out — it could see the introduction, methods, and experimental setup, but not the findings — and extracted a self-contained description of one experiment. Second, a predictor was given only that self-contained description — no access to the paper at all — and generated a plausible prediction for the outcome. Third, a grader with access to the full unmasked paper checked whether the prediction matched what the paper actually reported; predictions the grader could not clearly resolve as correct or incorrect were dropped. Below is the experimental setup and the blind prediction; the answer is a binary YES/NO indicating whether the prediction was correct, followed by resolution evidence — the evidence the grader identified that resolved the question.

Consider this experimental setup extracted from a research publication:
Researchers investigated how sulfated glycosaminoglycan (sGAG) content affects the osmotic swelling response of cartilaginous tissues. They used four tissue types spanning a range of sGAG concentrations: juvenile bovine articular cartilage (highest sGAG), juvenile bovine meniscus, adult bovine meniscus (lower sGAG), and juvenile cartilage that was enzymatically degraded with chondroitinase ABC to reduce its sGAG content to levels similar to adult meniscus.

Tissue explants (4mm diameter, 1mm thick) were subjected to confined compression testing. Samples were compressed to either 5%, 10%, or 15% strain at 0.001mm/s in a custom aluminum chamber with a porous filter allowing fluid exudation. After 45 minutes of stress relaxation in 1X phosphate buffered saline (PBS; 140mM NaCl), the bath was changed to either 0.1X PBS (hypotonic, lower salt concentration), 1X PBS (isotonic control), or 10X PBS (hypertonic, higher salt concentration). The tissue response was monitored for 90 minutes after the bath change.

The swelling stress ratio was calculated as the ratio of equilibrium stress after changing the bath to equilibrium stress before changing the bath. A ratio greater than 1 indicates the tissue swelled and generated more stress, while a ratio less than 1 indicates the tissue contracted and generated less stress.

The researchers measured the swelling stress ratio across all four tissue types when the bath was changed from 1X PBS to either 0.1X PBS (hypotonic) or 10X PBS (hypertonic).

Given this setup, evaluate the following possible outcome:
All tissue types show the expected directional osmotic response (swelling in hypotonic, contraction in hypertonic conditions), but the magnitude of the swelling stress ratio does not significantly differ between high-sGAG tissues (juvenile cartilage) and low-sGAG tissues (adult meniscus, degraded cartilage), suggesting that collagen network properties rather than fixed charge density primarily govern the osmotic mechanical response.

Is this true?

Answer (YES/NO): NO